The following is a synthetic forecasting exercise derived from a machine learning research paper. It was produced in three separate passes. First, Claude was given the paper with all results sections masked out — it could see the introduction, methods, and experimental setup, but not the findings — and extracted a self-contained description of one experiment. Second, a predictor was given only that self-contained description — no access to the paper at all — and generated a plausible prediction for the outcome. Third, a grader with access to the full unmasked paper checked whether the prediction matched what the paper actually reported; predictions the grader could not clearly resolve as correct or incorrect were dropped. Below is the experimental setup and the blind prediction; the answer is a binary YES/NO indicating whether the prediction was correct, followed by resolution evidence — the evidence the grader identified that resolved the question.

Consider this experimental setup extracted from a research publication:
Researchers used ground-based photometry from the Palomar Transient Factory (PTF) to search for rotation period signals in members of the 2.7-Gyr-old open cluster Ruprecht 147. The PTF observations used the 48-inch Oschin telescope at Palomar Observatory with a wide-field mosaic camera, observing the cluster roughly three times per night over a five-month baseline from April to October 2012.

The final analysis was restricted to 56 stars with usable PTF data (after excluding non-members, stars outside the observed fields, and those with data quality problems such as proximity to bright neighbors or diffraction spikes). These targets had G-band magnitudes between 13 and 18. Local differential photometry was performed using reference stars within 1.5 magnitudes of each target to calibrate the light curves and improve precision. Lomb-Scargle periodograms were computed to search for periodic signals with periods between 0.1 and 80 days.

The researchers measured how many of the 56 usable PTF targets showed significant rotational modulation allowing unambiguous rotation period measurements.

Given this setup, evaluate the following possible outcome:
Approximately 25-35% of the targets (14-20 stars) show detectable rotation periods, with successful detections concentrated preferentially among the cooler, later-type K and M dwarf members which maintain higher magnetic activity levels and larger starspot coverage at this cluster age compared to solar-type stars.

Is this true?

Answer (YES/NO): NO